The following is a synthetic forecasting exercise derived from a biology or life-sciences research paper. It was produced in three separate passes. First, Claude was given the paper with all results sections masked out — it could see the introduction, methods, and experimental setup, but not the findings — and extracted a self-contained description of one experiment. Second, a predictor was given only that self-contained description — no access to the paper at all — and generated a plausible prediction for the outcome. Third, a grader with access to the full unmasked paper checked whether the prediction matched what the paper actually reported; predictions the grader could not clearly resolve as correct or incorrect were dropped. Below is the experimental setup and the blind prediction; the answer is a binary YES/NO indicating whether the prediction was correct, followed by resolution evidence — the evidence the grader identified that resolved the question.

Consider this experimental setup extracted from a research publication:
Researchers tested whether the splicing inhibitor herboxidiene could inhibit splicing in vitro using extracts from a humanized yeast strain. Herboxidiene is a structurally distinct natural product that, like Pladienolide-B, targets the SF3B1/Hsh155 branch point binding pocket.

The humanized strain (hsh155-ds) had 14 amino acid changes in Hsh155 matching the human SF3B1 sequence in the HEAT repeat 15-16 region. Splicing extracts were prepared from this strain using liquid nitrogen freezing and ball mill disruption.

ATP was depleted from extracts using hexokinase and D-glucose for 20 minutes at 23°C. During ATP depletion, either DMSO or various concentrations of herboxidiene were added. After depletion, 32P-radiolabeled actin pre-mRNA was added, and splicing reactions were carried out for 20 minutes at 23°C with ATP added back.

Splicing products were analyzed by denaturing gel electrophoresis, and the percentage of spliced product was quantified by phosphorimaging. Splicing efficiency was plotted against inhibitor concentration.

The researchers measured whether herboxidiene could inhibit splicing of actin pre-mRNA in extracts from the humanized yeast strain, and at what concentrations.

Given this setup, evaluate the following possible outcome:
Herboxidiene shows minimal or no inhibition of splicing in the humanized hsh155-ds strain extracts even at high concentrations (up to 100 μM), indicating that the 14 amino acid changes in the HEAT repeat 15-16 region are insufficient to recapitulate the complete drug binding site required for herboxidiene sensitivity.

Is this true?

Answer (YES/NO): NO